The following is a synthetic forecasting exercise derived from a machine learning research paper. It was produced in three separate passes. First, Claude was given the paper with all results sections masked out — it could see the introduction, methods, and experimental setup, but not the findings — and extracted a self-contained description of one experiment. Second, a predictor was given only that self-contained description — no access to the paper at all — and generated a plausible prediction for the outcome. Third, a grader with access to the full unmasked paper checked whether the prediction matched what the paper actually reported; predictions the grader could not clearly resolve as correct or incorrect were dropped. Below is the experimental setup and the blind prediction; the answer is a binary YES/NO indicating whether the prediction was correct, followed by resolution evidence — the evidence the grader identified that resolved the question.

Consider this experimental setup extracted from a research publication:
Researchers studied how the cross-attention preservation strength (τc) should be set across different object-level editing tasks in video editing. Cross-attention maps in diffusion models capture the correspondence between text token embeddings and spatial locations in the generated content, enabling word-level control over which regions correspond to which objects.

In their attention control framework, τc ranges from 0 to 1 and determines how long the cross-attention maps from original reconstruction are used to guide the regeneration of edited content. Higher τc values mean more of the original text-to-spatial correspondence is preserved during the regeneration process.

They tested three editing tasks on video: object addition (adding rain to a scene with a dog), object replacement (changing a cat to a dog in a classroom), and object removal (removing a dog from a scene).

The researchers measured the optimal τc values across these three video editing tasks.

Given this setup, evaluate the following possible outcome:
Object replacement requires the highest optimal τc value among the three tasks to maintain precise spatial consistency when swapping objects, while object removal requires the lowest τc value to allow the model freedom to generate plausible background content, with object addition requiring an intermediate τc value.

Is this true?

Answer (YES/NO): NO